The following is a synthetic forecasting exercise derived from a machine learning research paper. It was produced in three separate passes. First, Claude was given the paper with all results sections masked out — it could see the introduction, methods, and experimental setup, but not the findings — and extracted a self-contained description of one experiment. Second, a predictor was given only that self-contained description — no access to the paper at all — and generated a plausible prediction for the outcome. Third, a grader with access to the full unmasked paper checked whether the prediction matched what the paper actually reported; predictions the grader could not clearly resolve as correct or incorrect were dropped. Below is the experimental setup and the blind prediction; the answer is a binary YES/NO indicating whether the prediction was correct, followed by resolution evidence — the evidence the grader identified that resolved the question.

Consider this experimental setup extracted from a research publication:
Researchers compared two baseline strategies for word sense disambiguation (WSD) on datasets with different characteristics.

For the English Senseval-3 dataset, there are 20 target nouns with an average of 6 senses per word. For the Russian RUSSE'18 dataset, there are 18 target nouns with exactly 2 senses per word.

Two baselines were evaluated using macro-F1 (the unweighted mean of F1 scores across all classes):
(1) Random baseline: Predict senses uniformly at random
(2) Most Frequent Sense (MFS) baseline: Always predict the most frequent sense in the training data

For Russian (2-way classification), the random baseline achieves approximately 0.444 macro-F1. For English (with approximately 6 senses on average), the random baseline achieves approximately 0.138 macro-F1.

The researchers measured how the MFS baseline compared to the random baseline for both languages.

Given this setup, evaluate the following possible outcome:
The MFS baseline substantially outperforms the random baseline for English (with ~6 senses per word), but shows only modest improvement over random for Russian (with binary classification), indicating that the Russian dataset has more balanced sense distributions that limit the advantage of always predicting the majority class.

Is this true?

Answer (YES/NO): NO